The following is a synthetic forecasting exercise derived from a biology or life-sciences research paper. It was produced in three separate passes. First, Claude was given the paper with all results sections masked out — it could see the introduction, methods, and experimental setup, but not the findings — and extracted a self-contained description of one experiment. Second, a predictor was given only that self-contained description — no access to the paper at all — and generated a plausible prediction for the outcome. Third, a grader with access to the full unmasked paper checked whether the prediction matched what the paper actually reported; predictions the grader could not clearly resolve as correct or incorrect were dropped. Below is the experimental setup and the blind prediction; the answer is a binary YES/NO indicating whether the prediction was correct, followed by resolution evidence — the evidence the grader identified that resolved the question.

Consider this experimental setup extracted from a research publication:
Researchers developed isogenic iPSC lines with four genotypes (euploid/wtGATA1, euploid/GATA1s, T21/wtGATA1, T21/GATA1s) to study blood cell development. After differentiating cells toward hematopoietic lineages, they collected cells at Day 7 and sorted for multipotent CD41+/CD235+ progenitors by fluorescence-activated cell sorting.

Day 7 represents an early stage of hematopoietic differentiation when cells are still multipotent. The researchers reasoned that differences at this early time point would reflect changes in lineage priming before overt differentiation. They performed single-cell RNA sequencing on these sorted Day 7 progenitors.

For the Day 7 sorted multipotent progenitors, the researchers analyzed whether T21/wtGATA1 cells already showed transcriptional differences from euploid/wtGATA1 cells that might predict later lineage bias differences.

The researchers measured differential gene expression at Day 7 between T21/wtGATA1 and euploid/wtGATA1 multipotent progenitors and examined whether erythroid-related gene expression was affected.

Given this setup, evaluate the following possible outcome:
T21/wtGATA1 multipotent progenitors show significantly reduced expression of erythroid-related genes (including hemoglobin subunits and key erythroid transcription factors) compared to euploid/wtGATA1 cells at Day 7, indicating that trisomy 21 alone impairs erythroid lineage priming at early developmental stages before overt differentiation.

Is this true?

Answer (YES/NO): NO